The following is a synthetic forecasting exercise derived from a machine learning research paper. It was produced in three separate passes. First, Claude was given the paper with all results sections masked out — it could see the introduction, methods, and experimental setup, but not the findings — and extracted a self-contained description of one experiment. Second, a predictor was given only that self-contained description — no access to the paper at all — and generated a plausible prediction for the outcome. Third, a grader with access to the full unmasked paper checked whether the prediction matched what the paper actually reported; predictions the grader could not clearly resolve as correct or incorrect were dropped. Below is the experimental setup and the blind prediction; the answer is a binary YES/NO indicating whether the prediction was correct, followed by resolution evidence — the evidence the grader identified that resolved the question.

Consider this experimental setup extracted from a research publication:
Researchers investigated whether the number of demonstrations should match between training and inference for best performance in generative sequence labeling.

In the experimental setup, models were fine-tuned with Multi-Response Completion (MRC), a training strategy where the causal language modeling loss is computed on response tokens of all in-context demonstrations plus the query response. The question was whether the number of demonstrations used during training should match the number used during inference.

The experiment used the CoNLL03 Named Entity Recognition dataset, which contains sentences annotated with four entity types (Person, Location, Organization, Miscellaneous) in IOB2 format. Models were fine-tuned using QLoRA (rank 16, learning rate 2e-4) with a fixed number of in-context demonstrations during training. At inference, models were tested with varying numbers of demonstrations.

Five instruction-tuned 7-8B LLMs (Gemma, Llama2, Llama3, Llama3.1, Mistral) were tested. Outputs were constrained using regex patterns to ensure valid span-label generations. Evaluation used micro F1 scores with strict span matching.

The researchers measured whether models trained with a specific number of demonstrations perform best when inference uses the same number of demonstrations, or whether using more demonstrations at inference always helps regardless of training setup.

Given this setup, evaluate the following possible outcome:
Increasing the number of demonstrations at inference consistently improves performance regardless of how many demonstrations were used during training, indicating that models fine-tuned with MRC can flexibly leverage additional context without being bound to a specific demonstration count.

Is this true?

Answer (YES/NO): NO